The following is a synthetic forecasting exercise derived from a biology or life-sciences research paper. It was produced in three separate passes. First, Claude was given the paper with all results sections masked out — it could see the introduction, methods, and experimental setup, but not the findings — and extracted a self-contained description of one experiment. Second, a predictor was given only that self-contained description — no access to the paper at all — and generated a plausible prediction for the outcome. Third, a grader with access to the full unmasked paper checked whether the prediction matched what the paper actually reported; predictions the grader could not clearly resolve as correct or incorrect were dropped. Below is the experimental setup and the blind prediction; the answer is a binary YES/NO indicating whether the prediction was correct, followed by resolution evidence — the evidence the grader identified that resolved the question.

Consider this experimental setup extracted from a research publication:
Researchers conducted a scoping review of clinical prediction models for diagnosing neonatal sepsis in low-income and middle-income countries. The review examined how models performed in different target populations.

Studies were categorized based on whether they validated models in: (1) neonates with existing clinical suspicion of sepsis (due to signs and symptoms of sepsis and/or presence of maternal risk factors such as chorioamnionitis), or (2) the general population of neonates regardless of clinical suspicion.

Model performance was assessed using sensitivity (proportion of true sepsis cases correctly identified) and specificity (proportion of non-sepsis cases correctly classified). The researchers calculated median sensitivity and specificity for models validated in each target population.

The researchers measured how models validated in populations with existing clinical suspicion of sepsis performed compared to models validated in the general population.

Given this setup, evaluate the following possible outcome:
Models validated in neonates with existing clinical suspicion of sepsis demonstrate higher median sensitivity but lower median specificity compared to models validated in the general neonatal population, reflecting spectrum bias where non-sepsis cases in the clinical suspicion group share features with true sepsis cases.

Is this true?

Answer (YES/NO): NO